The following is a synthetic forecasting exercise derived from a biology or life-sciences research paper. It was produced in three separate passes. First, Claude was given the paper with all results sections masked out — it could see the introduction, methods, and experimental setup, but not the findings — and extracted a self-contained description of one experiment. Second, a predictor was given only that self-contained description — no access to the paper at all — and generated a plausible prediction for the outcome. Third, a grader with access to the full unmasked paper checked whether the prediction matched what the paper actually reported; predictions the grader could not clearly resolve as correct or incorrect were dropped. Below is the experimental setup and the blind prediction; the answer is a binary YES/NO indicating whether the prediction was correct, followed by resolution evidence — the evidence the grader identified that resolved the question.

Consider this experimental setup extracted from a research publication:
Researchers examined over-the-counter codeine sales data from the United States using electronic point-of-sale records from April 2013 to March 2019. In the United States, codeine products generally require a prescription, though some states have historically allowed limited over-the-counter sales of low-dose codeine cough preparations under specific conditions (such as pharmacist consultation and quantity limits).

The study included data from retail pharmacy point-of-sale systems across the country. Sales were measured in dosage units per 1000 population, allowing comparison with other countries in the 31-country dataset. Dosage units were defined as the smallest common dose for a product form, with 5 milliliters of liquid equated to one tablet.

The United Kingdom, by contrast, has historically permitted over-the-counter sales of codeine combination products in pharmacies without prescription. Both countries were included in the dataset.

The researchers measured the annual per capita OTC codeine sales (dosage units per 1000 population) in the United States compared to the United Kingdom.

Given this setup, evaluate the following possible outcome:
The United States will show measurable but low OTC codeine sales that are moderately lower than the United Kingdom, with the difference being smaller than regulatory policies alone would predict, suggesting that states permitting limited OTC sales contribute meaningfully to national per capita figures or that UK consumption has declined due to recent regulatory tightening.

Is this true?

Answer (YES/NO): NO